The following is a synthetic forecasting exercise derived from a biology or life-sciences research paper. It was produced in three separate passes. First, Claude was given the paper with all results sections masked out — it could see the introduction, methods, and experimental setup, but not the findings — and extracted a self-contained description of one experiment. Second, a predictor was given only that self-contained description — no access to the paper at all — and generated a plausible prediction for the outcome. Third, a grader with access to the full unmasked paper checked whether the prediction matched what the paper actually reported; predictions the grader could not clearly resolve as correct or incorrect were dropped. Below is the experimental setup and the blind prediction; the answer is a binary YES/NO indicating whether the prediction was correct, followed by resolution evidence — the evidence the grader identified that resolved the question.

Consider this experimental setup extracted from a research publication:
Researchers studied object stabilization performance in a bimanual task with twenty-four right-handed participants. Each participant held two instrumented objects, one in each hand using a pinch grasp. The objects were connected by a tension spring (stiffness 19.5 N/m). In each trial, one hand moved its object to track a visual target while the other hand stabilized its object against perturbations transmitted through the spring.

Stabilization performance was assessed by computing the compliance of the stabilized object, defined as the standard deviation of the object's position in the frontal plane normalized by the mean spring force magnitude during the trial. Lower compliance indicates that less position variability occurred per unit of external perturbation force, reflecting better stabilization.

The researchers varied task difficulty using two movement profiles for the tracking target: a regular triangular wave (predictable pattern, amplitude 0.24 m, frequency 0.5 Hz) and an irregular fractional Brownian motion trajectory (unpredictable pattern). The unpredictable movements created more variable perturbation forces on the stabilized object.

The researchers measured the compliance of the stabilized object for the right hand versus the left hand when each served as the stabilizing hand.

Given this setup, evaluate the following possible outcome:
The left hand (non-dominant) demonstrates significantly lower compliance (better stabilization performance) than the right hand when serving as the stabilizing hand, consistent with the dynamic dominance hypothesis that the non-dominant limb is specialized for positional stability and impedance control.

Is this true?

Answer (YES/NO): YES